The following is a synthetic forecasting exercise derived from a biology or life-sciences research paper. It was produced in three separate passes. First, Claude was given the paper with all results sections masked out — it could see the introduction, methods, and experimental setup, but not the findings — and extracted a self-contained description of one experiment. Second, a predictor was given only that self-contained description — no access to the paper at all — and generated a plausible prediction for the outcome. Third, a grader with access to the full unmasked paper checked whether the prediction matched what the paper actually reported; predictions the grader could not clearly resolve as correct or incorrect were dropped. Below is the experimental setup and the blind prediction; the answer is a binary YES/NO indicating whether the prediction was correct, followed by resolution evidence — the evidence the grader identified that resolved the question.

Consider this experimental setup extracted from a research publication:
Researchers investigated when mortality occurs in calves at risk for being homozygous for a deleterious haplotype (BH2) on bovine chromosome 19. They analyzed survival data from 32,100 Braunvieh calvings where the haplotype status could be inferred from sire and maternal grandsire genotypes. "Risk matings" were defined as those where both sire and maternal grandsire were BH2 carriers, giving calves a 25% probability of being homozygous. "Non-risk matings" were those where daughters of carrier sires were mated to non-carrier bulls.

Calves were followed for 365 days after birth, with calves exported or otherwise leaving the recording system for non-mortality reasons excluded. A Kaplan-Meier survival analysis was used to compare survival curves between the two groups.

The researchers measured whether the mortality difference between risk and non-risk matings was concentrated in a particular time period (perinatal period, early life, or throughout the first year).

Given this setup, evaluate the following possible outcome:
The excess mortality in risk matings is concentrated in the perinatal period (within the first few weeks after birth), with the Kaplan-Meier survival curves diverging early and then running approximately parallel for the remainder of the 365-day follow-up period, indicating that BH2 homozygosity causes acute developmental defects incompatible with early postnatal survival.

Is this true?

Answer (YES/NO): NO